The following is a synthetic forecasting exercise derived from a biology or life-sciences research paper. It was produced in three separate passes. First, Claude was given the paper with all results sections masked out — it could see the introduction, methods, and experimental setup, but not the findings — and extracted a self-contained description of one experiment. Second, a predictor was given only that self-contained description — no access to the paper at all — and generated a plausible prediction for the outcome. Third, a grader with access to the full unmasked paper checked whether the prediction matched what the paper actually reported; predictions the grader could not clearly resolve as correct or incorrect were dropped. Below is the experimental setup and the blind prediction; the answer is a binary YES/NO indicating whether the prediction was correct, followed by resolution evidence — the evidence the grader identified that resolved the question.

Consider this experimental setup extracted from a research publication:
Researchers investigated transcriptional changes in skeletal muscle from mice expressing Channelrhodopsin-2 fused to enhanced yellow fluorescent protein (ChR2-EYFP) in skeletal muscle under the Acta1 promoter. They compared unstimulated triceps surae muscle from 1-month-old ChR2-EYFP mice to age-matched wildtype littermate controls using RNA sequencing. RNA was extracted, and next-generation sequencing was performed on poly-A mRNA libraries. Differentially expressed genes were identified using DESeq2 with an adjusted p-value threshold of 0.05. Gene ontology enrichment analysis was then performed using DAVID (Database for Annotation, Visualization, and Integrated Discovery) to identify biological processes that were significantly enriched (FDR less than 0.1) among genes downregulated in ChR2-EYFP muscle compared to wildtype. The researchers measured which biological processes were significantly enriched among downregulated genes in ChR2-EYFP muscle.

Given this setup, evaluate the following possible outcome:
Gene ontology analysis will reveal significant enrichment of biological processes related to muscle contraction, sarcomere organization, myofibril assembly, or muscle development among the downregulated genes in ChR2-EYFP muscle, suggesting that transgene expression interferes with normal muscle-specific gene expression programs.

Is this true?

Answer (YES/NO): YES